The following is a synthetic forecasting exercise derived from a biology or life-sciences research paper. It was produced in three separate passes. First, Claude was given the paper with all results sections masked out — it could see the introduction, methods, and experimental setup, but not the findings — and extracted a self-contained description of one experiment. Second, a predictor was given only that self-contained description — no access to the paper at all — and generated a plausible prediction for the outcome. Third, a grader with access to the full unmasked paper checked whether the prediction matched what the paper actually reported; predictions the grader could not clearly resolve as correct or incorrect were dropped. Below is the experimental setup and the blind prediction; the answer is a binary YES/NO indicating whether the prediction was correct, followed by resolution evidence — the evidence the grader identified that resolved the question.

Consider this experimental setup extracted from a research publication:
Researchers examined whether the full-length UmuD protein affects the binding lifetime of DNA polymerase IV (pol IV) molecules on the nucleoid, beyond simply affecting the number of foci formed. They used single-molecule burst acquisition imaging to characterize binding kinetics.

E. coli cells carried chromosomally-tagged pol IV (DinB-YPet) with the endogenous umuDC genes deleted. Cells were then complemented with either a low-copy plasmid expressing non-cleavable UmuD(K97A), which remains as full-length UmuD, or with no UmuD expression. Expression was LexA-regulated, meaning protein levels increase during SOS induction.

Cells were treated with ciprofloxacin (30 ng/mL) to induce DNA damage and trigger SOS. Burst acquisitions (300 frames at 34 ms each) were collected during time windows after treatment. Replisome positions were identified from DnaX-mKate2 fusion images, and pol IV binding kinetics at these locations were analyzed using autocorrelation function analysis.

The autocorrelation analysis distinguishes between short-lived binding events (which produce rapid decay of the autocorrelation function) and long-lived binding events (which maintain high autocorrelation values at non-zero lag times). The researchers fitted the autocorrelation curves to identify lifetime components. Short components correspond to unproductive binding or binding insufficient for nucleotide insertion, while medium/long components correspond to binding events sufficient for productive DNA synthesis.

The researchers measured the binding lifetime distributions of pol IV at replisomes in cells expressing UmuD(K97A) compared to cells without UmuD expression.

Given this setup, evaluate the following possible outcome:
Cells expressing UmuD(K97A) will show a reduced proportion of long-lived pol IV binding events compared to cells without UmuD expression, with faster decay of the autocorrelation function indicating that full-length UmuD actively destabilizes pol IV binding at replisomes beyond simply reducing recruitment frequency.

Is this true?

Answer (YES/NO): NO